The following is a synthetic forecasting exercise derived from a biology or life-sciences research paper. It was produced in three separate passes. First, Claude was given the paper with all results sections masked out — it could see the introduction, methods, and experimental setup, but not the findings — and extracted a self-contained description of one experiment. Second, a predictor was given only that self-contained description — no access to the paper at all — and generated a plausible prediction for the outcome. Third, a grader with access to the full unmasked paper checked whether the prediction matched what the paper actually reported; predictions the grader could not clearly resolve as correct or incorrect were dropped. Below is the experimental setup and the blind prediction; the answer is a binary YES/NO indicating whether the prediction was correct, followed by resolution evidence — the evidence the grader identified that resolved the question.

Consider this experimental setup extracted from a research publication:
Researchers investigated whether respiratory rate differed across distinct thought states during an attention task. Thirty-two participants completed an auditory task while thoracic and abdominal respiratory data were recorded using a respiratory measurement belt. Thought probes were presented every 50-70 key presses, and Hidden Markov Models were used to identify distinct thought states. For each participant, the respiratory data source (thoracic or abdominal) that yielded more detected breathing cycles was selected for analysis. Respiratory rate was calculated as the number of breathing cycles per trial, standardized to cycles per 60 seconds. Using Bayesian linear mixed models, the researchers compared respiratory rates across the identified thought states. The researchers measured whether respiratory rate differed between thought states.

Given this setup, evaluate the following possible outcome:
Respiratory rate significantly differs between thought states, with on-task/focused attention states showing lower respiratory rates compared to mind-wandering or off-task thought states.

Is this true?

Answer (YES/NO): NO